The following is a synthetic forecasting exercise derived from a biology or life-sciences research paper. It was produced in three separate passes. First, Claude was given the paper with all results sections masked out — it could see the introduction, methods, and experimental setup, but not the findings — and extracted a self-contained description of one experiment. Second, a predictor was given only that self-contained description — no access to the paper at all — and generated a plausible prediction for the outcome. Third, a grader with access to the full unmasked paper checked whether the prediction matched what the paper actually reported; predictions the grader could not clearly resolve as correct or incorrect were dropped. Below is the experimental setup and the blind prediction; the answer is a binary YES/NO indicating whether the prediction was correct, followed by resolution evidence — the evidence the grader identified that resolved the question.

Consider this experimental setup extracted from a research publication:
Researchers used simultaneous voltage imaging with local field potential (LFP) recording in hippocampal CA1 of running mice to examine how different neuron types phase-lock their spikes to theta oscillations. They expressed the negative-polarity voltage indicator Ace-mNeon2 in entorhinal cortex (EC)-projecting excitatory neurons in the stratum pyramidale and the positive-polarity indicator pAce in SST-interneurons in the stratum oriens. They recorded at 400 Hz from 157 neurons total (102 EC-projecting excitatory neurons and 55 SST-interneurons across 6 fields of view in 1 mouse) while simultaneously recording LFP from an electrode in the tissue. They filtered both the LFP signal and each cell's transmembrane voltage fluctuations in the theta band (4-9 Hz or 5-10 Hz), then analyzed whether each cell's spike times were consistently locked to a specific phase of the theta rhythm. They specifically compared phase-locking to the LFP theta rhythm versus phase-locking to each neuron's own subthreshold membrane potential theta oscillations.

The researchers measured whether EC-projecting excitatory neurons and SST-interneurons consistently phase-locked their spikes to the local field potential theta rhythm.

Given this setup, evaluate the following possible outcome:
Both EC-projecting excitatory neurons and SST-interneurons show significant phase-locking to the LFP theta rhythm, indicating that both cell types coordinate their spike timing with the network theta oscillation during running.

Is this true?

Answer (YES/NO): NO